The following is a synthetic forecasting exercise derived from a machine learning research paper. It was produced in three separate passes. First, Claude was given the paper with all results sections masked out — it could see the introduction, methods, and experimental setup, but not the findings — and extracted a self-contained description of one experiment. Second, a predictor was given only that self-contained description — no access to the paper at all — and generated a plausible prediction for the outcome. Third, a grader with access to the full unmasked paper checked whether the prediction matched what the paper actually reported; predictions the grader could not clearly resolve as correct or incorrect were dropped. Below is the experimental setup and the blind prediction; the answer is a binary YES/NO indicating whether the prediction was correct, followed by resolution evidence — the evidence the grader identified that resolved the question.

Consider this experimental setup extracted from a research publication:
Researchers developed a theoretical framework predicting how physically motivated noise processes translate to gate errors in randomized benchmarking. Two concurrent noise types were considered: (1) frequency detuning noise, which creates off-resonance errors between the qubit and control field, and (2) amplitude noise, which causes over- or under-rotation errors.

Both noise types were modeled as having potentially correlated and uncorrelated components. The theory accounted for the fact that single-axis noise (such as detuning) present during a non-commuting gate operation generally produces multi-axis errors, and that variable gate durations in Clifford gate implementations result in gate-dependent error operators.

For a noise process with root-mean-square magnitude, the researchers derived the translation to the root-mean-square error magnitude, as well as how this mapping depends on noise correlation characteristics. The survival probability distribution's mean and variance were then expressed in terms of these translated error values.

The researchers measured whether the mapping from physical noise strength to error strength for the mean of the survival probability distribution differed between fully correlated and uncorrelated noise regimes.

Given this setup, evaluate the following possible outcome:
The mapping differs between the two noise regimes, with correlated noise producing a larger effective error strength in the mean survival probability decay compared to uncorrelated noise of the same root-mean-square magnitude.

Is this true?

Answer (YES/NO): NO